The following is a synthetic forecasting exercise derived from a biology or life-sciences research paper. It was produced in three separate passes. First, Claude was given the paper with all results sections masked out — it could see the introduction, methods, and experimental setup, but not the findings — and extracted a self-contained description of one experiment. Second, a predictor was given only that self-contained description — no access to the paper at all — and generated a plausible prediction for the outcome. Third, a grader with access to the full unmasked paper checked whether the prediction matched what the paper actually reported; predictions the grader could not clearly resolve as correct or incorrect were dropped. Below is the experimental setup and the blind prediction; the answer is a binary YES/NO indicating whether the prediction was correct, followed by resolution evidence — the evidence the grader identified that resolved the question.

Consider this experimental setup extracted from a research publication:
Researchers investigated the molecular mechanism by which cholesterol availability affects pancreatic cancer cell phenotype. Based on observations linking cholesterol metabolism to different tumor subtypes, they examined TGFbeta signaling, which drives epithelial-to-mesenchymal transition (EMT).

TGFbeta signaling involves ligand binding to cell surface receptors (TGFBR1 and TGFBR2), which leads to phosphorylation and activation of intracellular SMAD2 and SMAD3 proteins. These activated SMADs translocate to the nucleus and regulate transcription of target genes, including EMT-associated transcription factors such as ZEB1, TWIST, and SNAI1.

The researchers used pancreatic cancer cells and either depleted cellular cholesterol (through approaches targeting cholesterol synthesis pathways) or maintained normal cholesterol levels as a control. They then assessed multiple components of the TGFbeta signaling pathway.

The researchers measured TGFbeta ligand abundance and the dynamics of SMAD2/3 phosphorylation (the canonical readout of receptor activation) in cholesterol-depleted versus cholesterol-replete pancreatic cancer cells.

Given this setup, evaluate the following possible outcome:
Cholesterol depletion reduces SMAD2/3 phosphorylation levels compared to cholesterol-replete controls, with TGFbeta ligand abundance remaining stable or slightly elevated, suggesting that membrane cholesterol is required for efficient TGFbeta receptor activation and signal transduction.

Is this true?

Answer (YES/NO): NO